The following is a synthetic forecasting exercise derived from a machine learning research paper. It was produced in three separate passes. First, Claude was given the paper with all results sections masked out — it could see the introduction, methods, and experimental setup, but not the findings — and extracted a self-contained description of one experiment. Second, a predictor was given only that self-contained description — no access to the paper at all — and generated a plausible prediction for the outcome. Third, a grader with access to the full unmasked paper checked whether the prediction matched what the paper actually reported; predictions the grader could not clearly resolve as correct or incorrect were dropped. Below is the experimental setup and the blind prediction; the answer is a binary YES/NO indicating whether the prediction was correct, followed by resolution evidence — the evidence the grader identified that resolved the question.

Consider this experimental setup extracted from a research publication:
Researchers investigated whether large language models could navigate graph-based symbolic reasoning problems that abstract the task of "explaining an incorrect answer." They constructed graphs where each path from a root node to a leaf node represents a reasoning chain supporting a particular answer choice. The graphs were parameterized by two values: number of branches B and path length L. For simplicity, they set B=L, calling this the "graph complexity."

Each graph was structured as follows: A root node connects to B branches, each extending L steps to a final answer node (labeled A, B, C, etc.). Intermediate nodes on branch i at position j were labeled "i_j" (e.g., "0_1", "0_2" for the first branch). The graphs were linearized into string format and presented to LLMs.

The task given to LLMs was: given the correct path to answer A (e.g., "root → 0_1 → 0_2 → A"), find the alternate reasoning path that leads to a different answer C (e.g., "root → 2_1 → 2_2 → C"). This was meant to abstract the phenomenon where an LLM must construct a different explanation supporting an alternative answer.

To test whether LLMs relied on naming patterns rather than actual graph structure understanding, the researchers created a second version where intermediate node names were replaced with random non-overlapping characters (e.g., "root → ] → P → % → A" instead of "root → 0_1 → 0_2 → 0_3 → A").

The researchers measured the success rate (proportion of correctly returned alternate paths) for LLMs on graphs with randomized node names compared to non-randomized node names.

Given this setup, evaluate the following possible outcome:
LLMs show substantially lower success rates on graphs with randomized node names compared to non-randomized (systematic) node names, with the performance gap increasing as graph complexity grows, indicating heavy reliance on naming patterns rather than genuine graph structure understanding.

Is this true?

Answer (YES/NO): NO